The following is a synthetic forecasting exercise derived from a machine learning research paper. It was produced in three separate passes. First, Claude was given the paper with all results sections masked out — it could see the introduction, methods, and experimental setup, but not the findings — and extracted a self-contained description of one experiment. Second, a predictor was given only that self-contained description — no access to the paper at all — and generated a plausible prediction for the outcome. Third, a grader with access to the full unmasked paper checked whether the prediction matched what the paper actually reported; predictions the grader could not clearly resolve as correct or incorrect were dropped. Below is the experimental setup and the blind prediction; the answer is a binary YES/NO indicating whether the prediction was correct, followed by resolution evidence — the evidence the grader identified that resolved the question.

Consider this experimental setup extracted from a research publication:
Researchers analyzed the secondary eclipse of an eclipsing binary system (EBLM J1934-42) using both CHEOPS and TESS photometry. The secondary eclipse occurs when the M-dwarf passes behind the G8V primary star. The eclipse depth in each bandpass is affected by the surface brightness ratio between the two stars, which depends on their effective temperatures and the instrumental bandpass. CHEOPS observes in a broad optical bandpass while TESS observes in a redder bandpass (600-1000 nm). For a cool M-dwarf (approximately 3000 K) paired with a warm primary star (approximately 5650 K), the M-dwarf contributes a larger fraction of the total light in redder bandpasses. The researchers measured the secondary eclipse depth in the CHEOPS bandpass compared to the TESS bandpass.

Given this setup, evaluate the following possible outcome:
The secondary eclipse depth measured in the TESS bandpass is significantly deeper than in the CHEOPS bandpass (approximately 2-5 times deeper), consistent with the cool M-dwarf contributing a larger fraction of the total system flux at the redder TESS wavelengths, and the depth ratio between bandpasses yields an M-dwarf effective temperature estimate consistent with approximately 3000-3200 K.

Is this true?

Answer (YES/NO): YES